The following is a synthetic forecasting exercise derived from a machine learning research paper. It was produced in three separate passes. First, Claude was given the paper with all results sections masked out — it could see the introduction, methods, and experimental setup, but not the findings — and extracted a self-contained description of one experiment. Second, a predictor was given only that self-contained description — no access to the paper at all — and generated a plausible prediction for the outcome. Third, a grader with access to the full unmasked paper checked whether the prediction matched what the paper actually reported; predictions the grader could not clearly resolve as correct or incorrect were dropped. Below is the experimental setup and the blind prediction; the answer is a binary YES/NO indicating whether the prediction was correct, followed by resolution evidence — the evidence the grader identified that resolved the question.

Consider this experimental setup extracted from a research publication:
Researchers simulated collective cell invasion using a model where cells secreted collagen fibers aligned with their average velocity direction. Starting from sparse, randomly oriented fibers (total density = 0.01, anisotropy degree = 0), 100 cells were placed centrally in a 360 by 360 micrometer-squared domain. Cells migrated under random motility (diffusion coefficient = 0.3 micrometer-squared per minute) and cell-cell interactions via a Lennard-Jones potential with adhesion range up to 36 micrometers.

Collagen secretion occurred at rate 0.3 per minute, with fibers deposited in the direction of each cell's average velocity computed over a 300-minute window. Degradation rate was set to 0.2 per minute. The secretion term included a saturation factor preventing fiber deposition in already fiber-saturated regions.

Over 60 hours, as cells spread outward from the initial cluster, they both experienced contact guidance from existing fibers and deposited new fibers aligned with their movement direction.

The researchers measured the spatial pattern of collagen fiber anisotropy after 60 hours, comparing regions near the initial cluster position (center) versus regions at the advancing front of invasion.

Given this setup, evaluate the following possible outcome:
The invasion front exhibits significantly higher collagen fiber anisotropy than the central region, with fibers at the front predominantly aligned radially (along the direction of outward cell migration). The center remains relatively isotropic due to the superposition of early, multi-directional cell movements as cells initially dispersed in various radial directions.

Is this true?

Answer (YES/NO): YES